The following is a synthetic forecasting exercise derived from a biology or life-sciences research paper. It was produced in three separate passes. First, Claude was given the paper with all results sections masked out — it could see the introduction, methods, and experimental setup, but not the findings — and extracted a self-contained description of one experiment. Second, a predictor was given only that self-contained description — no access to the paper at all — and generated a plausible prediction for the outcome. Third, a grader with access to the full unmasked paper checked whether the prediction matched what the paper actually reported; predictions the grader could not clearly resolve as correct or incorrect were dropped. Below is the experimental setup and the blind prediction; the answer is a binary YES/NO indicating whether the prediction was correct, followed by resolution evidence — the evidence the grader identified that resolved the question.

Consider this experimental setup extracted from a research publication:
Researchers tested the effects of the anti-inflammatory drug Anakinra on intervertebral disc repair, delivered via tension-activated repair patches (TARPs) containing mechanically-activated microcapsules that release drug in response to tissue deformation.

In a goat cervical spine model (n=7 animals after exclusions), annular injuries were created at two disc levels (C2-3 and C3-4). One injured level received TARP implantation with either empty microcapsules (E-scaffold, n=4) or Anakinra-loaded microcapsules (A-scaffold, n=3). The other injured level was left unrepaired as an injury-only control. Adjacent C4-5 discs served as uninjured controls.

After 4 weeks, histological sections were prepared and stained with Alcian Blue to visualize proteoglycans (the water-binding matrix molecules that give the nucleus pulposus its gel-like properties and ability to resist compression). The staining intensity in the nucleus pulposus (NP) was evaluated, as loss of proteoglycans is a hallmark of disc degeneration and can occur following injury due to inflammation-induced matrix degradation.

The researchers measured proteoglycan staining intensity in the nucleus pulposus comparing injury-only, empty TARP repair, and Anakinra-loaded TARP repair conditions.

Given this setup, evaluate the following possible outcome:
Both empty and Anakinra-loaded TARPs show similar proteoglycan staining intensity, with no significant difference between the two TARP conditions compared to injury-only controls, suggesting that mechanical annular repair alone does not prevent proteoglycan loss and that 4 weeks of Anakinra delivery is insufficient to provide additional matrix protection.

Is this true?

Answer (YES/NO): NO